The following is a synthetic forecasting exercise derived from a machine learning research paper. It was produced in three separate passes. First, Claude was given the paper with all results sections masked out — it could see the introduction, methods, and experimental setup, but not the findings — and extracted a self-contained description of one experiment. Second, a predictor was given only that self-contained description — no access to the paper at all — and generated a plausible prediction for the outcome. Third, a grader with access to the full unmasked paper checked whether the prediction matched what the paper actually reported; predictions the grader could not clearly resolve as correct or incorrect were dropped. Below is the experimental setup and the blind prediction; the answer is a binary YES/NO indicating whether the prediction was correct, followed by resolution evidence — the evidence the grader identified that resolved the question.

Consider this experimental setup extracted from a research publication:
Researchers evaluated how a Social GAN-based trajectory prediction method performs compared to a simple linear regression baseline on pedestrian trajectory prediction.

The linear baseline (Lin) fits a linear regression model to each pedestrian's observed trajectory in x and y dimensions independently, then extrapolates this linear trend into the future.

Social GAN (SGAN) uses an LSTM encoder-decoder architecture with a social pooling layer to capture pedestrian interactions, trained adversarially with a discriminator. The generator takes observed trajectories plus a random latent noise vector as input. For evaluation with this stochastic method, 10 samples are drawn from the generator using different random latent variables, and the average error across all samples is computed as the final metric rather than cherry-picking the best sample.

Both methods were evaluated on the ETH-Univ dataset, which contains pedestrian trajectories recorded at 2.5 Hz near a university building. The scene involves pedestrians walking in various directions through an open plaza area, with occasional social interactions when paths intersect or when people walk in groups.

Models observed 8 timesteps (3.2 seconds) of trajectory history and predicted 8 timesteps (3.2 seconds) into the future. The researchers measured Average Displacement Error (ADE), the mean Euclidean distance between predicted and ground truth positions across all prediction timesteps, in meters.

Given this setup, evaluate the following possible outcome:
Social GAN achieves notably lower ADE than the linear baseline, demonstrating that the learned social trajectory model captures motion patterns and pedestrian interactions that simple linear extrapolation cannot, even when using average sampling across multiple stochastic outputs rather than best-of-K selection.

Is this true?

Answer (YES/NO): NO